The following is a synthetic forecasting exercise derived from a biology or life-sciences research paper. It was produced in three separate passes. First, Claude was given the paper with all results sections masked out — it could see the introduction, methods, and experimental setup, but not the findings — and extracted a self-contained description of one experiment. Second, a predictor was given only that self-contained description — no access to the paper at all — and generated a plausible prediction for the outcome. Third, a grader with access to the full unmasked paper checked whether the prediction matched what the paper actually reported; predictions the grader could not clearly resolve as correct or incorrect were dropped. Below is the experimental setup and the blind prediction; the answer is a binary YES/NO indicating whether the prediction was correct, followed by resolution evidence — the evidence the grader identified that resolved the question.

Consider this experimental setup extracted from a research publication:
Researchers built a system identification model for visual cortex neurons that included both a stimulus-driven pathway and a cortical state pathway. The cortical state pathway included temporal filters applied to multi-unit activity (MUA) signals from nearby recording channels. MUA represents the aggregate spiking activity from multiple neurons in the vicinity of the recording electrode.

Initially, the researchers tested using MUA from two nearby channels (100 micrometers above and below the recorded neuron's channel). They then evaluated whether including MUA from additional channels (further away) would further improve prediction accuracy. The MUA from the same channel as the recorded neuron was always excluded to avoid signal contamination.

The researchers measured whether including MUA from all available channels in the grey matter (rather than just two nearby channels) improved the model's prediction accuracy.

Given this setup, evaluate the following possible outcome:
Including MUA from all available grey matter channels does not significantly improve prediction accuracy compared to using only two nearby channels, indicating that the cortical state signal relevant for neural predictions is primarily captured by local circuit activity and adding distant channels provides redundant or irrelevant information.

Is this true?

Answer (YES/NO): YES